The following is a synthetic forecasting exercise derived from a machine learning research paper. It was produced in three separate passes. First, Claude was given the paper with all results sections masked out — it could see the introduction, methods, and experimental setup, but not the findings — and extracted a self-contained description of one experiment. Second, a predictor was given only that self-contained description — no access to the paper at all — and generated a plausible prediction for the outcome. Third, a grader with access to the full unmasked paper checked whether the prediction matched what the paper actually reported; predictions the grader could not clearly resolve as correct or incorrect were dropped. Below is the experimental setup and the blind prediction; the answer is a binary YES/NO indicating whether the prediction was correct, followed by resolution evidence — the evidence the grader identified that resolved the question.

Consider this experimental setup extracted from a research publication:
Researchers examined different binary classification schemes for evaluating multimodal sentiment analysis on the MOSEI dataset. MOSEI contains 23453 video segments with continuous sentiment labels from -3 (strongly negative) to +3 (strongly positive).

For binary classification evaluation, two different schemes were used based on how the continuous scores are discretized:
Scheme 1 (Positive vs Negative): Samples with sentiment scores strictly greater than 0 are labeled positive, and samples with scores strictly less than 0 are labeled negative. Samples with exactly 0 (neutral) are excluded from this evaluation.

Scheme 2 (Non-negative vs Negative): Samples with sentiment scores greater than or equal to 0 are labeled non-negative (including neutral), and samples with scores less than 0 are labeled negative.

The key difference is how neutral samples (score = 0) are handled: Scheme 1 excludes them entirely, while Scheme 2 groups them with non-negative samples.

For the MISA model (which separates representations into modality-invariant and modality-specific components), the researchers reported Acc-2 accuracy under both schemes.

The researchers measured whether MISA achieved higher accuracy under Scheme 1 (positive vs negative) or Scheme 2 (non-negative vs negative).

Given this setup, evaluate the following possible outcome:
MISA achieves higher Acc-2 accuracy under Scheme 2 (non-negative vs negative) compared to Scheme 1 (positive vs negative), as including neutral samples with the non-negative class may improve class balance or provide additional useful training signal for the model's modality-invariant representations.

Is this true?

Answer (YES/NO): YES